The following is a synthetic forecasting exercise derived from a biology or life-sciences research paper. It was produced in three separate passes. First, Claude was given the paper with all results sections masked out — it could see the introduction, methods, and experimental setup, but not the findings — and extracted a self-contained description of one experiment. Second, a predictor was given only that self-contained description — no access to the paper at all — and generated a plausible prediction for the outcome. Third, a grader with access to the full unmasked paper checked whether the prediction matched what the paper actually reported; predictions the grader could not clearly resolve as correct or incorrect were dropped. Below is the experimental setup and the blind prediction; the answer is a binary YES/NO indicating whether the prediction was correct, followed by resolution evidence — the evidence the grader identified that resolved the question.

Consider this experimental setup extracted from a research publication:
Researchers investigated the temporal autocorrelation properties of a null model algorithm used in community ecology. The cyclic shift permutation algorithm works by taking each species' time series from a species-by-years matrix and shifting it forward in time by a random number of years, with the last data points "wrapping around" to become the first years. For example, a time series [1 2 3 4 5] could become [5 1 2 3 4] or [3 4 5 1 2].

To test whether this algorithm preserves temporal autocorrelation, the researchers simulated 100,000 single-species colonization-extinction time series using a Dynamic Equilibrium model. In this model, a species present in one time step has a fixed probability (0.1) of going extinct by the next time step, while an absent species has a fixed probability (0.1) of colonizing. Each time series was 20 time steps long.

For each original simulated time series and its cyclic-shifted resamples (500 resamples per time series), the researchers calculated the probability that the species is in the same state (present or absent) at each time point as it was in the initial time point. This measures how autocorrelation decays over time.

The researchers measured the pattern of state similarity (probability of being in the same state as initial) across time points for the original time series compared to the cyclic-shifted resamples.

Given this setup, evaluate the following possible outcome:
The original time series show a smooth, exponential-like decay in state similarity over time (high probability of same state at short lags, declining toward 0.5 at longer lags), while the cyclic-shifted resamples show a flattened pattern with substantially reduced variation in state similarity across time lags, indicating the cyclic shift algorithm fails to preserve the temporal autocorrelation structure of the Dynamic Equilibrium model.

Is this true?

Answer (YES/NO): NO